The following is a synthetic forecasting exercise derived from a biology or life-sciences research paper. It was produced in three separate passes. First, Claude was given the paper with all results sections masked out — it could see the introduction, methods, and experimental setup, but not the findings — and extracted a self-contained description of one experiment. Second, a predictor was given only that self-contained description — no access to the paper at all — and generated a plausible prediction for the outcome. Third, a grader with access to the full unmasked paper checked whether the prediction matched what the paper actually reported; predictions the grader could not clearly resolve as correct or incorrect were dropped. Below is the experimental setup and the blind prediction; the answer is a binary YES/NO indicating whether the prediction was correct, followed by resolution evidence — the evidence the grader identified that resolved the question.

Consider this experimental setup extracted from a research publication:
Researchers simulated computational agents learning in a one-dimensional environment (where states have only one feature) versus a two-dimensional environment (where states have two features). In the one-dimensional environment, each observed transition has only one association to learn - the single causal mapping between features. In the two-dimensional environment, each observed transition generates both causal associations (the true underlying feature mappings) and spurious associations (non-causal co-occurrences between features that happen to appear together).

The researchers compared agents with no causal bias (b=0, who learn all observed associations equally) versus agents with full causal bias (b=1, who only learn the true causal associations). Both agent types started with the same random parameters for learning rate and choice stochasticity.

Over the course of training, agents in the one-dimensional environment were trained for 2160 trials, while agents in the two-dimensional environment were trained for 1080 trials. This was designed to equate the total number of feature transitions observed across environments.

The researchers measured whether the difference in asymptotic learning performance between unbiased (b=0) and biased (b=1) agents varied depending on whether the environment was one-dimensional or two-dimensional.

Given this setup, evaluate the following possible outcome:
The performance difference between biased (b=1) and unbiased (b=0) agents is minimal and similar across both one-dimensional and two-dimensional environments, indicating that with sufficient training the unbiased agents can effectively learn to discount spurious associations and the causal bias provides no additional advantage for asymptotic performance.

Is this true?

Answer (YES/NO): NO